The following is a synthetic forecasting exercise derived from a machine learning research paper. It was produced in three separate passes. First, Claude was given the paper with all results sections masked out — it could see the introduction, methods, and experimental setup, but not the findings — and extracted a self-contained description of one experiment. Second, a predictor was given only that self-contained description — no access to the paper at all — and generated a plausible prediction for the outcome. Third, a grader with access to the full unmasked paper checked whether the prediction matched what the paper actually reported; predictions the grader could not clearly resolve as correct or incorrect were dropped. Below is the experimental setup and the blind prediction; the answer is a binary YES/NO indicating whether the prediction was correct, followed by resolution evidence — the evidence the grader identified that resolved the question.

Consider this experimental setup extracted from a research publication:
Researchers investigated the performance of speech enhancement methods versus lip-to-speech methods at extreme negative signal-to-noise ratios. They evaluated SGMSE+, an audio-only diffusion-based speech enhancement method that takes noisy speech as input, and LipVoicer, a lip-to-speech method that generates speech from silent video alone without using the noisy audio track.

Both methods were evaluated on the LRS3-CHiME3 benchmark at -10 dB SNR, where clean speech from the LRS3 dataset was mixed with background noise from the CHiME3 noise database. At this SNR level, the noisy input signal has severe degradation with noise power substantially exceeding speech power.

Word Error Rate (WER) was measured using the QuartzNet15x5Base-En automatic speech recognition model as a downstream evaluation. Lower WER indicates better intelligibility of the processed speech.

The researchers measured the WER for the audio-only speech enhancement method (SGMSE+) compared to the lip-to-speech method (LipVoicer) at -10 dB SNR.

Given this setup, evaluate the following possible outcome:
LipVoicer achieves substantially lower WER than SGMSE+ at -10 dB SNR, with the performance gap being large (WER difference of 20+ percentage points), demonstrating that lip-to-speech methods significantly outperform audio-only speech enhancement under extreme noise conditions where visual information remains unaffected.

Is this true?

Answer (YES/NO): YES